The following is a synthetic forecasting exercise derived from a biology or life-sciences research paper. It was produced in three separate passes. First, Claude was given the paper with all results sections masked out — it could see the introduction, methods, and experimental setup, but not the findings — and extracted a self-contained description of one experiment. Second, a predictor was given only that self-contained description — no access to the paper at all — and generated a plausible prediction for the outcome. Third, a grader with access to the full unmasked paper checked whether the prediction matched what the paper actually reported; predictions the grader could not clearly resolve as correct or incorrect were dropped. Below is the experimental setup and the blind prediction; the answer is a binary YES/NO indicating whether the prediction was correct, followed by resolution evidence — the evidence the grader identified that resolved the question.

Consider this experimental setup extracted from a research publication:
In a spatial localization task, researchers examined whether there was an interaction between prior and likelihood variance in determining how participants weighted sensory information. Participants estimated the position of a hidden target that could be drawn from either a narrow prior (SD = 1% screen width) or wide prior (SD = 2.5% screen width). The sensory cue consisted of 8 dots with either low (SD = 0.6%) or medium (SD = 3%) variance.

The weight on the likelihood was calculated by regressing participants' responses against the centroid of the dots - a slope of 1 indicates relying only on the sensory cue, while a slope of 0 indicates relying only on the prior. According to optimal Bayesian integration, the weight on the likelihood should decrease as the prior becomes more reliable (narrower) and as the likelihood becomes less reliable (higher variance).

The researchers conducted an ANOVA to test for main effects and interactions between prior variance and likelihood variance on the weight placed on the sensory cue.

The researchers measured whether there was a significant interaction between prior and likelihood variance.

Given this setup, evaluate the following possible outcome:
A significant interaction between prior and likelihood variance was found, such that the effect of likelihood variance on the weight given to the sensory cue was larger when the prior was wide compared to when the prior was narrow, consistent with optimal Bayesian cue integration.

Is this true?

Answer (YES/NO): NO